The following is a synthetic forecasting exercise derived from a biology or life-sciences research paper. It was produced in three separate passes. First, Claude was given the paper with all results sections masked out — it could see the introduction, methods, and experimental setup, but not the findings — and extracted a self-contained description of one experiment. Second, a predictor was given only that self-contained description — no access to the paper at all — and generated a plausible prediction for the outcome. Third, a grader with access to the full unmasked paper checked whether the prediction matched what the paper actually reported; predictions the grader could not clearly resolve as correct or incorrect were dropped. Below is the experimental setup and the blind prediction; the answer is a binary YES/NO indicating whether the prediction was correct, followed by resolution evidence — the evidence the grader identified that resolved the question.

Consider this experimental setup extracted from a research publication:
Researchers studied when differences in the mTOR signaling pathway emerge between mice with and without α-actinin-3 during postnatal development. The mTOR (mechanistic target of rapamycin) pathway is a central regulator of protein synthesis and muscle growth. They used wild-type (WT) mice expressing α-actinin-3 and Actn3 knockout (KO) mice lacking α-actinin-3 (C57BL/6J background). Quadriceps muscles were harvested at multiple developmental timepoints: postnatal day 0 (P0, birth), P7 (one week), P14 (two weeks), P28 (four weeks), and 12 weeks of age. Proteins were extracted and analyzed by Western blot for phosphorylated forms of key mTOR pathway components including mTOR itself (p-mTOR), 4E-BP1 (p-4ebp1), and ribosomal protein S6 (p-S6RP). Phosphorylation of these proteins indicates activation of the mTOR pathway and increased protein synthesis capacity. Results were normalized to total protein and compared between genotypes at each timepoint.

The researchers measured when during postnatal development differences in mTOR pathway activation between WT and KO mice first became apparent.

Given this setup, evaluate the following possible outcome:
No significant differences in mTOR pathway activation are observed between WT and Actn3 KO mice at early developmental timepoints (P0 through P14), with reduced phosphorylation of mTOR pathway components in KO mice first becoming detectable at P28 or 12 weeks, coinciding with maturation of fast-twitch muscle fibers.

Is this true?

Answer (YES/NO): NO